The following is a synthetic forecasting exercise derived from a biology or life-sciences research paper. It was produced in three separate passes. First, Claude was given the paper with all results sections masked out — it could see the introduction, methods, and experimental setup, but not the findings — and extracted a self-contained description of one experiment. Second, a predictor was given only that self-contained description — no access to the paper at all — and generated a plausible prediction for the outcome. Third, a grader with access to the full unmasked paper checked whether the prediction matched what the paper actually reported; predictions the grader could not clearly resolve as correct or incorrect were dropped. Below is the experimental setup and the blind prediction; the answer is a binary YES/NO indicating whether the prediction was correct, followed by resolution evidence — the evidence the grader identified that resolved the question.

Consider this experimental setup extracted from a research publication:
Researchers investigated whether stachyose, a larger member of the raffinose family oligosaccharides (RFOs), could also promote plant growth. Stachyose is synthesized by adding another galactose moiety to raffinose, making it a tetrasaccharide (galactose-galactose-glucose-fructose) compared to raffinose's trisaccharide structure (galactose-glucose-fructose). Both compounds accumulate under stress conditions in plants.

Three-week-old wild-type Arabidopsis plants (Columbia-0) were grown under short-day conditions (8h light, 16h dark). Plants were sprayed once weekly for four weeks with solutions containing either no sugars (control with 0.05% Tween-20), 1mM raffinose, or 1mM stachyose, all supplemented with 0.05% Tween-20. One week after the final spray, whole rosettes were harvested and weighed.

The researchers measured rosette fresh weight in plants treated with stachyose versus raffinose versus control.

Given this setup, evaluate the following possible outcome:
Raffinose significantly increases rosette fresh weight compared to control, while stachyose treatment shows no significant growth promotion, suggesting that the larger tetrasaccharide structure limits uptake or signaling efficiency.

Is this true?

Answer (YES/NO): YES